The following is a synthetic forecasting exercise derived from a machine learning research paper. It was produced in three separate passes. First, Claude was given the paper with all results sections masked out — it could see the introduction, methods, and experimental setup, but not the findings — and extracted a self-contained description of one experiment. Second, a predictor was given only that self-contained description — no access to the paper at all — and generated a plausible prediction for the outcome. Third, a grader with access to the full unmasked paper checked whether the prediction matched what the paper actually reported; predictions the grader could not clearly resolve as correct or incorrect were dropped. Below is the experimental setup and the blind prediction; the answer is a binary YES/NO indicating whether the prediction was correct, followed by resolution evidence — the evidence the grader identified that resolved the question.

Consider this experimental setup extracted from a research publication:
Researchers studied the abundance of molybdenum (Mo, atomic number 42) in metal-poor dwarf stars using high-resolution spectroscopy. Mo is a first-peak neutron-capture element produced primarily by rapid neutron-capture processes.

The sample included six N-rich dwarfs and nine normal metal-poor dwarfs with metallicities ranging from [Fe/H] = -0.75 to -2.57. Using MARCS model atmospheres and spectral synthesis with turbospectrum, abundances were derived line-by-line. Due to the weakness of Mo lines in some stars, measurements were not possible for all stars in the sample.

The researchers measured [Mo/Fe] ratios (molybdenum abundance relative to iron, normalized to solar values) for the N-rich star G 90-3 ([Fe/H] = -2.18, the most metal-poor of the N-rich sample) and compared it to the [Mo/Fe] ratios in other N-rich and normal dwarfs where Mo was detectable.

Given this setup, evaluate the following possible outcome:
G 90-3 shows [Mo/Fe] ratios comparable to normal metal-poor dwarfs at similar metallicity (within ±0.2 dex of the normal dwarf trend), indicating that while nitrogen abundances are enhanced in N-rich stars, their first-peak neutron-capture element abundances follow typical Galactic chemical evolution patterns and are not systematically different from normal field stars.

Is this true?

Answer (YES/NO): YES